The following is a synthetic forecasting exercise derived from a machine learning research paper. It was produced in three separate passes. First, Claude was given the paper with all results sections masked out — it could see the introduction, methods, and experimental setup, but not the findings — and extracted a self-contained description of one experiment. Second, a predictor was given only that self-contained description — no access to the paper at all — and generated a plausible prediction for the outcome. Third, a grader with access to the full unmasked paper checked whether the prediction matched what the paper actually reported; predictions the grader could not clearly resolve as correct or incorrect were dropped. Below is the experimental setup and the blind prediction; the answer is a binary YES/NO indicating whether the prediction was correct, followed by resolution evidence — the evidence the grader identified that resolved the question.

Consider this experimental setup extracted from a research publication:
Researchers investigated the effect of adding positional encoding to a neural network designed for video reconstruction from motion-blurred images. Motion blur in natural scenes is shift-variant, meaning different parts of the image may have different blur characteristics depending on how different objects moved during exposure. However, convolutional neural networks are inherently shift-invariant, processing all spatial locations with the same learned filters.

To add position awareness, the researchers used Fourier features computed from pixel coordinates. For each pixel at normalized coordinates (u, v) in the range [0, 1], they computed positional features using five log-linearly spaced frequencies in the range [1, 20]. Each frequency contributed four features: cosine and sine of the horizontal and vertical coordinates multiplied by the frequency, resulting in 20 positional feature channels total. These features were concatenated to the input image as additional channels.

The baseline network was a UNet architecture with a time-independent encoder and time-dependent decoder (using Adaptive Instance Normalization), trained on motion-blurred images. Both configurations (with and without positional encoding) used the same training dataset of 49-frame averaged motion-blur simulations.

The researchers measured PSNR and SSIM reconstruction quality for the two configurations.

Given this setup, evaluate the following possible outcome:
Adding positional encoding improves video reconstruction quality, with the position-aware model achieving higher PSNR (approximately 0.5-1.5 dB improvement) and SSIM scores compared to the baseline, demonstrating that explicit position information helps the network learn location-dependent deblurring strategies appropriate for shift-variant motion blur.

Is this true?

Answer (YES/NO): NO